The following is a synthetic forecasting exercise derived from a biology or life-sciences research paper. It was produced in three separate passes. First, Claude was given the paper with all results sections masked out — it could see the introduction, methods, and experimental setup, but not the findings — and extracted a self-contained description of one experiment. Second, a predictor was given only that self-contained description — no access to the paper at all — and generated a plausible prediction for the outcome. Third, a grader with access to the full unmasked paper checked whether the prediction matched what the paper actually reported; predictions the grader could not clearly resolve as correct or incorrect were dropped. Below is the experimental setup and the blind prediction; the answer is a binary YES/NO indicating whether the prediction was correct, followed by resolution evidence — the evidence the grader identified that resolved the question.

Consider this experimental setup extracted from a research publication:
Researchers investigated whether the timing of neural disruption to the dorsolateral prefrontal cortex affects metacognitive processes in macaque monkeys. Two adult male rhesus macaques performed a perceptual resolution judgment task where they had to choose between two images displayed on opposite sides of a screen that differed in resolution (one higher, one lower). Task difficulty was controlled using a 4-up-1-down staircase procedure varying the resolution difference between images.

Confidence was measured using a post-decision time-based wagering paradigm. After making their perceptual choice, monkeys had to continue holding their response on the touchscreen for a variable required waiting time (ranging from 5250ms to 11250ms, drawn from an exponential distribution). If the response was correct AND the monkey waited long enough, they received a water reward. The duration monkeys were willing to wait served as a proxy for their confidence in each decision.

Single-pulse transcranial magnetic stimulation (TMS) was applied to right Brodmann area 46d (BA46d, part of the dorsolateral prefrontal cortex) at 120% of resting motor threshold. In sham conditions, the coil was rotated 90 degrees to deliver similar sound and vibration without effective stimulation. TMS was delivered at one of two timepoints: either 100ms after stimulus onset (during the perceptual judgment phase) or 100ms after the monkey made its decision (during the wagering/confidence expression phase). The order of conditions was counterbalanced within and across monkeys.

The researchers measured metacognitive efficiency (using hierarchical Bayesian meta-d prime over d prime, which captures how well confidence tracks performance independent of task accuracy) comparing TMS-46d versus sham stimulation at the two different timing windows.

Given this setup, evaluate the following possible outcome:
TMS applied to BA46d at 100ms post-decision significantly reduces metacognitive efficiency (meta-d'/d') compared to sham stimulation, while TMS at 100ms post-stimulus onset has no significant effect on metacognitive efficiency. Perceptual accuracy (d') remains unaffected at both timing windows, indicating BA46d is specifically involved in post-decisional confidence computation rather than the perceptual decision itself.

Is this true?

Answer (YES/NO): NO